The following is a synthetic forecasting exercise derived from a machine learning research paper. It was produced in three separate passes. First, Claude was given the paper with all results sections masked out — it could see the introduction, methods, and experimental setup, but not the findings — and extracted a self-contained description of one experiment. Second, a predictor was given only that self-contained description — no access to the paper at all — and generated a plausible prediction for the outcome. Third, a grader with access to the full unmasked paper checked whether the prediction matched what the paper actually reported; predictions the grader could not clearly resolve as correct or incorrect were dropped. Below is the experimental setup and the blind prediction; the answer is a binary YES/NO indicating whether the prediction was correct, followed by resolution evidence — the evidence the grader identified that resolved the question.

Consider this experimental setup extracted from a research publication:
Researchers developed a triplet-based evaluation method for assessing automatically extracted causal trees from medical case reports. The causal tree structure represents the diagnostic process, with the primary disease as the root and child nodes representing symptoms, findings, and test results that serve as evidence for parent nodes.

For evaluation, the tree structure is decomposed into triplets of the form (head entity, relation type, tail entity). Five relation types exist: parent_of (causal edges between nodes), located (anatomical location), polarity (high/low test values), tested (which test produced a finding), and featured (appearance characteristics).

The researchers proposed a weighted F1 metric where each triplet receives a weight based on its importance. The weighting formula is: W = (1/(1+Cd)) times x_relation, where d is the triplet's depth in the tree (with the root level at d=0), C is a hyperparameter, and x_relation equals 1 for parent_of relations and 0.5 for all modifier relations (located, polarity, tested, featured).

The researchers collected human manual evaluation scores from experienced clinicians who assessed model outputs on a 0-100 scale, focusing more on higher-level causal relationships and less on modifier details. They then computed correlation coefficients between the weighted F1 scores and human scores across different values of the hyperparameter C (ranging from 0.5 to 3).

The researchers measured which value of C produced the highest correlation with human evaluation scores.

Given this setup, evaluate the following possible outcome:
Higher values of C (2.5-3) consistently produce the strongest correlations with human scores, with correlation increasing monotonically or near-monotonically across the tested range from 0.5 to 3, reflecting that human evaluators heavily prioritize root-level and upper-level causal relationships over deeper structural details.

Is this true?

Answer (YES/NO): NO